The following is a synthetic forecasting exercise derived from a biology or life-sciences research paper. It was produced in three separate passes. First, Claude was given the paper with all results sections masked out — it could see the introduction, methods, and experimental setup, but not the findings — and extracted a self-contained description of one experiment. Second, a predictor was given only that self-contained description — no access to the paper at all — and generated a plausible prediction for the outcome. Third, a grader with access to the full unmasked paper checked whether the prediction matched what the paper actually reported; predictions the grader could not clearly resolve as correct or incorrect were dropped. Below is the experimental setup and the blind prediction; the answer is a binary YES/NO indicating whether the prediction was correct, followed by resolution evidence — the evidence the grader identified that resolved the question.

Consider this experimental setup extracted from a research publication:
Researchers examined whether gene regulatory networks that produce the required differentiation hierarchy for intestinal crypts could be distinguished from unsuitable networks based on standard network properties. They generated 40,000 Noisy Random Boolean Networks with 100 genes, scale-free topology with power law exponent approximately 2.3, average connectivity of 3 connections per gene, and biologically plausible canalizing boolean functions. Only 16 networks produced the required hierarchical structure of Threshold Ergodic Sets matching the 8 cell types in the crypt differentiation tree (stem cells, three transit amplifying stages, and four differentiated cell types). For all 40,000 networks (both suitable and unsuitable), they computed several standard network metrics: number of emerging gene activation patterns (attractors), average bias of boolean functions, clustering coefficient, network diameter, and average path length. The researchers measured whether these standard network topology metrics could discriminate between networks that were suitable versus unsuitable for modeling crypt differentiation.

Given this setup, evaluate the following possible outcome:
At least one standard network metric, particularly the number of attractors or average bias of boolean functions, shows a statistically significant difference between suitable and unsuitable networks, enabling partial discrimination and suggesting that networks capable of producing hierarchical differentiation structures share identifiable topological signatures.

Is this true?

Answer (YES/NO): NO